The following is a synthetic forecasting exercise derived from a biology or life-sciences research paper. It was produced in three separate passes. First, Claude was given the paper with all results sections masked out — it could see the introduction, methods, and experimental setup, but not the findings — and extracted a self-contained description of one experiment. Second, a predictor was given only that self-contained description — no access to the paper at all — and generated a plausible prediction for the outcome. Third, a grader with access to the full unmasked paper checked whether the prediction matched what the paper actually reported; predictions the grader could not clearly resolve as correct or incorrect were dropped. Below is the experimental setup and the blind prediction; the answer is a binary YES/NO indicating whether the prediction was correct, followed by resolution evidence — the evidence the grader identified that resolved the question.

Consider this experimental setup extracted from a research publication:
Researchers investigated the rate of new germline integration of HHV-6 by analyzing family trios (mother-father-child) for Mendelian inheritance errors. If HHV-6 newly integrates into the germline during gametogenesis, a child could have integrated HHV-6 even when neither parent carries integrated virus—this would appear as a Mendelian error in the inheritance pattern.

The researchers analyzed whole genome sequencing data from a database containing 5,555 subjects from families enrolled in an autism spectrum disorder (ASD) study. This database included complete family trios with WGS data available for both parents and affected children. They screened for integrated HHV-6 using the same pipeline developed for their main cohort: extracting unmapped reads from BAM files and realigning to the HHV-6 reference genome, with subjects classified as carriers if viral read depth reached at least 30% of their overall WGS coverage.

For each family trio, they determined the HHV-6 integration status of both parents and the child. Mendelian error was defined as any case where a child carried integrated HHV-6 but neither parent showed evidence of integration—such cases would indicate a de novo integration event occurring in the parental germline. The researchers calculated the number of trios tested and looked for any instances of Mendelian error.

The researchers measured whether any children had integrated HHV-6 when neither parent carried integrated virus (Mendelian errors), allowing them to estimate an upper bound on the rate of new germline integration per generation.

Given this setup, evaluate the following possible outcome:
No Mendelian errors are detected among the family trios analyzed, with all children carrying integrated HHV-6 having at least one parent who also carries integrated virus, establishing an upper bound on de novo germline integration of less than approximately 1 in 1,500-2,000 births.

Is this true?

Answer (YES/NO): NO